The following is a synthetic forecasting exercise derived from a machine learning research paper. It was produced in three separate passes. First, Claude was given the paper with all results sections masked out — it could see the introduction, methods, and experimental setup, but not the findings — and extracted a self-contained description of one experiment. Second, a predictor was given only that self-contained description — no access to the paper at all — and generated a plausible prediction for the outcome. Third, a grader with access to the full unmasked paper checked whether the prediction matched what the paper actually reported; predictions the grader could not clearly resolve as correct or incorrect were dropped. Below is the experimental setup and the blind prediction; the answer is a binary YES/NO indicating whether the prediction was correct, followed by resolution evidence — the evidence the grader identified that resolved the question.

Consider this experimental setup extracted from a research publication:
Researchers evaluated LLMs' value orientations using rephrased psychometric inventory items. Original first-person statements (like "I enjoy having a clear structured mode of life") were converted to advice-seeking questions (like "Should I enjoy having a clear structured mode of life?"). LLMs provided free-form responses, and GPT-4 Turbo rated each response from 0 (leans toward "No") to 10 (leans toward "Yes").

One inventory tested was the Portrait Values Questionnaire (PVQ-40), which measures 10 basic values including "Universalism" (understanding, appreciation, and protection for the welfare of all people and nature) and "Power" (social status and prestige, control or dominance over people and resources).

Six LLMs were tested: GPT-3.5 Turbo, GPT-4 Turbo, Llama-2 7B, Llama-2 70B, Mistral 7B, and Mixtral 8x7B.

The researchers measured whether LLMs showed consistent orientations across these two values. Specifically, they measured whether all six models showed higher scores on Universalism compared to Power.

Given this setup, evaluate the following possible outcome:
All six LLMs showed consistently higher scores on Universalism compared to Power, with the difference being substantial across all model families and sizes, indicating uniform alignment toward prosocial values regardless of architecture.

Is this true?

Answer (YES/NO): YES